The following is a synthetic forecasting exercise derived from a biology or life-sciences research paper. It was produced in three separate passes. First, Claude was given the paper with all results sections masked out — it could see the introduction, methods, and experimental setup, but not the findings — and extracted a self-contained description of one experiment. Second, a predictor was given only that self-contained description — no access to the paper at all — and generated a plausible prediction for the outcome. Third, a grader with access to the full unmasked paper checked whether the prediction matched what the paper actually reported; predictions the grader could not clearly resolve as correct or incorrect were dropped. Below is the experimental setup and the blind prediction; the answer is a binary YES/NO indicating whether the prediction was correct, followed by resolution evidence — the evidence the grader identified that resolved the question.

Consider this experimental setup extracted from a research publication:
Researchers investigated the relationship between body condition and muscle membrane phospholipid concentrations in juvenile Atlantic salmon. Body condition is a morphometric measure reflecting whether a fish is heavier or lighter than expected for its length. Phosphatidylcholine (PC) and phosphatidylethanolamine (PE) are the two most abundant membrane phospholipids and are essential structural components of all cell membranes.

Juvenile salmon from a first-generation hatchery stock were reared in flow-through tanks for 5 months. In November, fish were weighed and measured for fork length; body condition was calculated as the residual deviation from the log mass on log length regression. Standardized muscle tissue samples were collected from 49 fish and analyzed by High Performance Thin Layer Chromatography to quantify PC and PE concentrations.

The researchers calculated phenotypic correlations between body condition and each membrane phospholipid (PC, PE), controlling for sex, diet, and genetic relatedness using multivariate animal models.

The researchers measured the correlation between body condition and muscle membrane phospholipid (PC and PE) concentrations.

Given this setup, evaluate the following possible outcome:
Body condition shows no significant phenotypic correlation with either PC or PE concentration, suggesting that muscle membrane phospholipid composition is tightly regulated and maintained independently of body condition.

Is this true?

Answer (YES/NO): YES